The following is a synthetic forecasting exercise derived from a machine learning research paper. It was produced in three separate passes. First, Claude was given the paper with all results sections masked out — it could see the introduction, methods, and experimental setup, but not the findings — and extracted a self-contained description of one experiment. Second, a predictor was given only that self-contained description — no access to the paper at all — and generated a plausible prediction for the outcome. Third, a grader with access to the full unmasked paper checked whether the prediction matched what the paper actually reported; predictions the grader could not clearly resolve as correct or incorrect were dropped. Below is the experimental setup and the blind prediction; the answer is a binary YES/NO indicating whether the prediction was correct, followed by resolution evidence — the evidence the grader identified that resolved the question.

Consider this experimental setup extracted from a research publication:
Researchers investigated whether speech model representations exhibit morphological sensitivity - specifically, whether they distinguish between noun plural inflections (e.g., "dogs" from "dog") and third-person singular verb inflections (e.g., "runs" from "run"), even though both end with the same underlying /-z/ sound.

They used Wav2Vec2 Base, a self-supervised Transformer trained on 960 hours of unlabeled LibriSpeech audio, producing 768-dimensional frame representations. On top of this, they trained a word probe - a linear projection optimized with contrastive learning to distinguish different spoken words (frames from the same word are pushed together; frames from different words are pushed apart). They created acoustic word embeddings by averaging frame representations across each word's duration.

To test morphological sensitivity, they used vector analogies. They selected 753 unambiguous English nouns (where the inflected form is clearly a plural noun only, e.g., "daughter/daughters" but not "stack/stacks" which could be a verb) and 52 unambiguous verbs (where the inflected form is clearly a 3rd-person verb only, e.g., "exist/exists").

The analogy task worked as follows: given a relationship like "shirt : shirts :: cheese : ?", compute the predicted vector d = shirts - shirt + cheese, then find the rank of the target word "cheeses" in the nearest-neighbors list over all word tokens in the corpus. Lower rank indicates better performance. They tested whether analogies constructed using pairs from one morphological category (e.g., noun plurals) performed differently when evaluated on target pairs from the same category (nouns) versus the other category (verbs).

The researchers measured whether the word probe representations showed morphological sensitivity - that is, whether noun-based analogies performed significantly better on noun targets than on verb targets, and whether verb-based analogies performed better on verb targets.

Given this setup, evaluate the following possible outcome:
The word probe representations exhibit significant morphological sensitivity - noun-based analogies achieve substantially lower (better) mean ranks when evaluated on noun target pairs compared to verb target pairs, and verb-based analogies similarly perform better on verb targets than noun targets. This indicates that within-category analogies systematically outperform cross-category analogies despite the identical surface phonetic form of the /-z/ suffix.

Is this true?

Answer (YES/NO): NO